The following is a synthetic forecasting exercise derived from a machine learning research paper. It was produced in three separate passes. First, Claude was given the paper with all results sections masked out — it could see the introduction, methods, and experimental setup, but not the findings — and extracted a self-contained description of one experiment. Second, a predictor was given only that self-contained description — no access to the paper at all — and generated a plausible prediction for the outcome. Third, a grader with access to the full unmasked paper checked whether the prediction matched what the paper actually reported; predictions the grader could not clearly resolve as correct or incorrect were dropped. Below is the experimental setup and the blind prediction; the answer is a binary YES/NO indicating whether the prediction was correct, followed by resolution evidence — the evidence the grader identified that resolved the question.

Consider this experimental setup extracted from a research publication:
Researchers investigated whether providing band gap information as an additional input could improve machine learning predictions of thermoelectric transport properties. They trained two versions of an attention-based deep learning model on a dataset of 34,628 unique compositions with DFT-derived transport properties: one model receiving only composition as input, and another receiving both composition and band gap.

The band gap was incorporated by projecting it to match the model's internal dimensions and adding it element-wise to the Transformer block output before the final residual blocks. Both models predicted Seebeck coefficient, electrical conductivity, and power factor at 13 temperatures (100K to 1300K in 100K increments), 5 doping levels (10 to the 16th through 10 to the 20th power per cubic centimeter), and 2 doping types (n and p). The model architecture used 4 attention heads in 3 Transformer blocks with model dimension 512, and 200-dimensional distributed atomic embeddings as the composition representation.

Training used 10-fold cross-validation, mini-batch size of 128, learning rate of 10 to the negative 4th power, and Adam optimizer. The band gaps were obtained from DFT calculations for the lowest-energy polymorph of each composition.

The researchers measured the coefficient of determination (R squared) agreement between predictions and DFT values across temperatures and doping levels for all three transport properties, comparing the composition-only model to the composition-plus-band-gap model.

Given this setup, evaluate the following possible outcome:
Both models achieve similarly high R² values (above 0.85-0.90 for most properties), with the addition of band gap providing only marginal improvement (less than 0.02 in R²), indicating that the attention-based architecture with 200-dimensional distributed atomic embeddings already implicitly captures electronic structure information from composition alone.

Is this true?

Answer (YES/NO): NO